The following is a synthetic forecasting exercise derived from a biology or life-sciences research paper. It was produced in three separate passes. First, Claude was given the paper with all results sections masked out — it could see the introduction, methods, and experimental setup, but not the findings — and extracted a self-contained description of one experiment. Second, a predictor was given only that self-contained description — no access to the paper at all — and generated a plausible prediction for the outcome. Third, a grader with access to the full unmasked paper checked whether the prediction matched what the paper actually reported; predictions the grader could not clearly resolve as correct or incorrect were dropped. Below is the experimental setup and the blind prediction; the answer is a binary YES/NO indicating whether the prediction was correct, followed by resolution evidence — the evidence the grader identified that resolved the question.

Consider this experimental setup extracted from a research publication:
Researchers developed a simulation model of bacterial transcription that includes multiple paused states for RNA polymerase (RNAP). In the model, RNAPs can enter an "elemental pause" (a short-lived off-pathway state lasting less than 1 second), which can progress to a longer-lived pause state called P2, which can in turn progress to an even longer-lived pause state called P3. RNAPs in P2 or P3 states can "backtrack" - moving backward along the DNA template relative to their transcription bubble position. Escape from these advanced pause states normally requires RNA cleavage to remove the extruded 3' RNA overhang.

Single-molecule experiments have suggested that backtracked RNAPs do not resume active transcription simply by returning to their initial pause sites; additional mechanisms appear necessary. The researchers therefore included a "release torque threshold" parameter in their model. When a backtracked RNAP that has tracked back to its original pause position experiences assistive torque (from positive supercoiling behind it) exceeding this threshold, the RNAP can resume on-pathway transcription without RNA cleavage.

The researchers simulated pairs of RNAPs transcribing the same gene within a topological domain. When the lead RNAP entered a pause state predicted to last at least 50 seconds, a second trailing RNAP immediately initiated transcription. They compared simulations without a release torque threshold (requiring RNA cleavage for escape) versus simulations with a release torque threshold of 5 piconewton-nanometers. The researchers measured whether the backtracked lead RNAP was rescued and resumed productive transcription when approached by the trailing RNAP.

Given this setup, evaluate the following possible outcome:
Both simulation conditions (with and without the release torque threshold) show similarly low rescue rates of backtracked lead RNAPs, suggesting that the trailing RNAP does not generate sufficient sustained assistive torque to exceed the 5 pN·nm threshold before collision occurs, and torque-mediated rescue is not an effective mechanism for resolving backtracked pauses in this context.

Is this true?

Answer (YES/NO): NO